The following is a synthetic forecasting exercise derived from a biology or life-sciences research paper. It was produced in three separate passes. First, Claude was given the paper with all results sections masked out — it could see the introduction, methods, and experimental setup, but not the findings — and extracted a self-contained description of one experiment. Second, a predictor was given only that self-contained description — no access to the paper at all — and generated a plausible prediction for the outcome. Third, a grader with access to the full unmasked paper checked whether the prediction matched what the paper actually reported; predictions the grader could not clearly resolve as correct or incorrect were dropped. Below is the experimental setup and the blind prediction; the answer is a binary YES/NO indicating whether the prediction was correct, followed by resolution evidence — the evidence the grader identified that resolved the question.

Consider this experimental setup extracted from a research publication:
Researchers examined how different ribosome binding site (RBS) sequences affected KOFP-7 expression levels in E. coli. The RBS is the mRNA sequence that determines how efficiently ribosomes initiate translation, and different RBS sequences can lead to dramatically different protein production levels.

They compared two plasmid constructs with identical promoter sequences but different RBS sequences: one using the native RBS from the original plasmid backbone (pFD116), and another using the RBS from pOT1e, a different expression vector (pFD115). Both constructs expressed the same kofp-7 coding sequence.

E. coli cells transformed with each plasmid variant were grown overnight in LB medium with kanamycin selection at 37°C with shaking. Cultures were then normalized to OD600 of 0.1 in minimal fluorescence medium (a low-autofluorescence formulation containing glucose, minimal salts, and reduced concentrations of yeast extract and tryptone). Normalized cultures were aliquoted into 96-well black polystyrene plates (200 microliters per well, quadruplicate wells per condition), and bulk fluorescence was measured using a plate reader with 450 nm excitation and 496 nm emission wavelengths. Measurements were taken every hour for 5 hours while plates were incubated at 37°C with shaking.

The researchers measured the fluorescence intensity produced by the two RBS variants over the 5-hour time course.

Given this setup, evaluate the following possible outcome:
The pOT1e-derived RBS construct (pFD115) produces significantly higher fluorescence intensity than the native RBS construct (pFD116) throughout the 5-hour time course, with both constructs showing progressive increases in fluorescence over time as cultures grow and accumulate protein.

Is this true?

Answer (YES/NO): NO